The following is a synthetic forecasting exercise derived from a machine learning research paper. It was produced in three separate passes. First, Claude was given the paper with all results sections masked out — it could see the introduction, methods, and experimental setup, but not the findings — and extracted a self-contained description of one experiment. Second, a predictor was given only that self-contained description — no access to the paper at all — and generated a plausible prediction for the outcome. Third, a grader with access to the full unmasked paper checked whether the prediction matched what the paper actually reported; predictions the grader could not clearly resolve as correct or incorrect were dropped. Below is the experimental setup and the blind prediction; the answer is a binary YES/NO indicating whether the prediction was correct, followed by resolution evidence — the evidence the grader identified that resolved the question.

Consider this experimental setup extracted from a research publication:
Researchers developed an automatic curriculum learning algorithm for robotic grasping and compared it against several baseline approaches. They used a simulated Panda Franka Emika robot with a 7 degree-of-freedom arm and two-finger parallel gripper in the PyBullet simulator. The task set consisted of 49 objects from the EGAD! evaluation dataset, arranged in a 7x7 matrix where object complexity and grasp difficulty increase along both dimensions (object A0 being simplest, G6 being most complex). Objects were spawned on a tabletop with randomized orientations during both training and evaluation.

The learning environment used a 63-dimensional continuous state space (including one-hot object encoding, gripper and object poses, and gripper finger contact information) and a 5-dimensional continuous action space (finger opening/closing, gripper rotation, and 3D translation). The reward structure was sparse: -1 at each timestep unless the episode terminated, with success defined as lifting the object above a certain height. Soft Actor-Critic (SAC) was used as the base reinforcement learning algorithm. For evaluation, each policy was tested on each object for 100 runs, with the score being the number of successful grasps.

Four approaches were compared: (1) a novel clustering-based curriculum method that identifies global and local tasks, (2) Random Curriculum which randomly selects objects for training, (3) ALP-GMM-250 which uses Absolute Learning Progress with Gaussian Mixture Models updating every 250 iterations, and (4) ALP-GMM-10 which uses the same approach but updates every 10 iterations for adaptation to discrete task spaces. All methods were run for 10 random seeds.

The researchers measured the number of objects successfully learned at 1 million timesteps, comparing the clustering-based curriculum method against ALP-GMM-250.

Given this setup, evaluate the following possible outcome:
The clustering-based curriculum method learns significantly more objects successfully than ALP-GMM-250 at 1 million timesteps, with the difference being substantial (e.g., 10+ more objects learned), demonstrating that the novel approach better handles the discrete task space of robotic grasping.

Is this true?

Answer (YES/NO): NO